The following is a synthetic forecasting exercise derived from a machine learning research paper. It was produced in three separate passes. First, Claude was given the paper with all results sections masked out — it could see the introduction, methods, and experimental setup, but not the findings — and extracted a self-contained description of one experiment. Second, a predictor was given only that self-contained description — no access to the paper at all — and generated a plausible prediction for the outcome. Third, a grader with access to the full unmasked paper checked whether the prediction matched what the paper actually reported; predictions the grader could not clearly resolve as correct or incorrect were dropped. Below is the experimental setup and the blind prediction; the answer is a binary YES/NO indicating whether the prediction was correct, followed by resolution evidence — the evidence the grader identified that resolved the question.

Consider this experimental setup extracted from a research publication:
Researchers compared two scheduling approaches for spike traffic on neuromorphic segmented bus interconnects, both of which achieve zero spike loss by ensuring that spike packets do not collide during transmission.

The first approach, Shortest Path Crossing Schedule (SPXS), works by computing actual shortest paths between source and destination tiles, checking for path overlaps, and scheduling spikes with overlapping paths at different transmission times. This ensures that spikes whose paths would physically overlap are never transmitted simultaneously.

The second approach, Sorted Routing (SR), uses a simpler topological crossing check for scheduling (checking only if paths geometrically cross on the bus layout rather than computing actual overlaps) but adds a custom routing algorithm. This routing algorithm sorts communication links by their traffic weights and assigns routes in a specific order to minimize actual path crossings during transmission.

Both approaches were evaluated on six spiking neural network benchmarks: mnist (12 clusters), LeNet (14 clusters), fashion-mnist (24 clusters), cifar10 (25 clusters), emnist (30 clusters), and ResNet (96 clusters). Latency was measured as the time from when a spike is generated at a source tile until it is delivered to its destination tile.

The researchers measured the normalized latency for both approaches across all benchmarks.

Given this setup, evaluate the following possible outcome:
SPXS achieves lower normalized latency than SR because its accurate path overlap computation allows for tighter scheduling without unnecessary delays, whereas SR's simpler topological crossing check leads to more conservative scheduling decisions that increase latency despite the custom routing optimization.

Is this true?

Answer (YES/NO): NO